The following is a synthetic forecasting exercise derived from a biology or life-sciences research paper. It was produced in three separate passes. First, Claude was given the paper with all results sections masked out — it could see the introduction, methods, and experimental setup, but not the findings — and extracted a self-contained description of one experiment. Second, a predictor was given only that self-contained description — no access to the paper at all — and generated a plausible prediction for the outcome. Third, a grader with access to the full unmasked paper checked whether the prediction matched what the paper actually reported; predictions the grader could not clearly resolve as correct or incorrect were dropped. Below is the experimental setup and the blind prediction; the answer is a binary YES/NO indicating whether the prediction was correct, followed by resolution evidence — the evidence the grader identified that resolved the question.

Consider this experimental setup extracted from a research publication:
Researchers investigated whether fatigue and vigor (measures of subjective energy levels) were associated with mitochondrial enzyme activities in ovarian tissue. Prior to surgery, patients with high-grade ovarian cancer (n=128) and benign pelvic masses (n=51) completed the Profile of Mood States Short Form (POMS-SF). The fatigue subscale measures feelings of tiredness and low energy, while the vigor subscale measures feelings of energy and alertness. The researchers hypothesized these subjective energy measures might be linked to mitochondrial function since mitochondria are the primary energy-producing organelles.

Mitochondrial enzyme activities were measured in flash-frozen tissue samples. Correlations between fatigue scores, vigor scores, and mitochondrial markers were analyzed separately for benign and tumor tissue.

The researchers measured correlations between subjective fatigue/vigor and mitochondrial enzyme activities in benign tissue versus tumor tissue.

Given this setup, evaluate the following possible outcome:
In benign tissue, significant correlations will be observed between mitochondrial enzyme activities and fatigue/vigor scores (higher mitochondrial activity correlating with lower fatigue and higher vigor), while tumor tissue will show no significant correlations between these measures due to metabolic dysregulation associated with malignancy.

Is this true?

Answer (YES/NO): NO